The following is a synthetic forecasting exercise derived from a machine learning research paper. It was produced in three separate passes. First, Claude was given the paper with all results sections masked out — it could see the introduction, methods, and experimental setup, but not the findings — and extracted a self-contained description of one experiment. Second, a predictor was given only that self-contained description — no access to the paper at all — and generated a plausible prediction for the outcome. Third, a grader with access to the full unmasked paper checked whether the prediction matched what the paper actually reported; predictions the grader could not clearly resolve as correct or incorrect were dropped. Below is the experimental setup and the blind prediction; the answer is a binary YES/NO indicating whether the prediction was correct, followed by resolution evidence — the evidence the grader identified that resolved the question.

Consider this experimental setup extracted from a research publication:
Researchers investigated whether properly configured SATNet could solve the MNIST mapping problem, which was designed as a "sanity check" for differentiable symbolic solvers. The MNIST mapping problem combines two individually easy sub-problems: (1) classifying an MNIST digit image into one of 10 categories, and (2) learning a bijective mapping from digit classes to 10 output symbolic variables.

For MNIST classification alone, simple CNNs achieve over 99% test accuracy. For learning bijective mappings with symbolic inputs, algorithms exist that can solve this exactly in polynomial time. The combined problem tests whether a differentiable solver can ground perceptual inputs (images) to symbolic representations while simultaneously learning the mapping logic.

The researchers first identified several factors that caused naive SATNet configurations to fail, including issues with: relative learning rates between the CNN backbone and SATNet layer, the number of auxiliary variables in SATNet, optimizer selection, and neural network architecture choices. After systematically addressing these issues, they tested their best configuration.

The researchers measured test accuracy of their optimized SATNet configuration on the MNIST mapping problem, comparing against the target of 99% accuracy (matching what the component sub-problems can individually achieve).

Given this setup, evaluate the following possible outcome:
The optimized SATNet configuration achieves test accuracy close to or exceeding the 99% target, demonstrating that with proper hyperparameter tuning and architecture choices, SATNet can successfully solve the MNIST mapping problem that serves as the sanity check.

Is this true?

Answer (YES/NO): YES